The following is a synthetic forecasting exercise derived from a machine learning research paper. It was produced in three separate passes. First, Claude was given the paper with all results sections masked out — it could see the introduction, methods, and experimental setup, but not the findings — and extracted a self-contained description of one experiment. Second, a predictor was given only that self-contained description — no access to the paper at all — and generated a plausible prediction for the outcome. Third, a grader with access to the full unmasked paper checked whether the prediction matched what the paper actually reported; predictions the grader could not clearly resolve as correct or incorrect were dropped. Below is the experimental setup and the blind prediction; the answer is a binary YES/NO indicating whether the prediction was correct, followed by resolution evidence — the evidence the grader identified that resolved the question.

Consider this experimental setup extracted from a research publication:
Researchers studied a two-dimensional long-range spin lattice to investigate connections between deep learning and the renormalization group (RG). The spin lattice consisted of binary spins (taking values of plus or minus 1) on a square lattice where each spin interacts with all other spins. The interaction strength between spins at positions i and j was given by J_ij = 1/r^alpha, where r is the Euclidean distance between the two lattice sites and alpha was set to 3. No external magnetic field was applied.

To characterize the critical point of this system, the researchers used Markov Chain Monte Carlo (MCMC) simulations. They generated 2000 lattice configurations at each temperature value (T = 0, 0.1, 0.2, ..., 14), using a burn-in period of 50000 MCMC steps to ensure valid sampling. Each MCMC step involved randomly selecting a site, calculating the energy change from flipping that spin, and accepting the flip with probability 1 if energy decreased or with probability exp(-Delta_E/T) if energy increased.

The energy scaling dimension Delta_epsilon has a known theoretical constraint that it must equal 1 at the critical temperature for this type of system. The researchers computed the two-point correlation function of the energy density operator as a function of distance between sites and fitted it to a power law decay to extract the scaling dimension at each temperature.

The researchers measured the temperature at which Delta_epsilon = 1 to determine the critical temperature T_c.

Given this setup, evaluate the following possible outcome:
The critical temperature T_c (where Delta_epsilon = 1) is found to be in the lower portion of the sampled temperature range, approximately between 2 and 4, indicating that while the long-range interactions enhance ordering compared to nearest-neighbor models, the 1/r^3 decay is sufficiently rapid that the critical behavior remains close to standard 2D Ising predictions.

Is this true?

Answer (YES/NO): NO